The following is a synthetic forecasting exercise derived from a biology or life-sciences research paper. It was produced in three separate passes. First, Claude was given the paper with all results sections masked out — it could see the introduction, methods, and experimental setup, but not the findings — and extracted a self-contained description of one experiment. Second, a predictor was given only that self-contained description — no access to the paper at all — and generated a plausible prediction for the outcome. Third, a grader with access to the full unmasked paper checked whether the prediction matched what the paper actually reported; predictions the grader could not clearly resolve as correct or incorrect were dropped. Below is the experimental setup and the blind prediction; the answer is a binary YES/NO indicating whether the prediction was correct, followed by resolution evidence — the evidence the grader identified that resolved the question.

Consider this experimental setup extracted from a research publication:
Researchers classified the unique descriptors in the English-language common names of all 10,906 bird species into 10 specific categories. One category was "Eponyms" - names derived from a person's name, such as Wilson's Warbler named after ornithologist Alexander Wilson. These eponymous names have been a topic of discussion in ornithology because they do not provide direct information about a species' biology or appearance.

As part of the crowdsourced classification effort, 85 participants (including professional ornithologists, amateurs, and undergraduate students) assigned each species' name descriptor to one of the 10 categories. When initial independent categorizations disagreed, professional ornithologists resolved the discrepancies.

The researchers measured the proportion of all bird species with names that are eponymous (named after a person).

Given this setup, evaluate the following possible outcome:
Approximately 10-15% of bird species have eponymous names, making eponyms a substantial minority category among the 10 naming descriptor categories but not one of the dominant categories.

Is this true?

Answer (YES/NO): NO